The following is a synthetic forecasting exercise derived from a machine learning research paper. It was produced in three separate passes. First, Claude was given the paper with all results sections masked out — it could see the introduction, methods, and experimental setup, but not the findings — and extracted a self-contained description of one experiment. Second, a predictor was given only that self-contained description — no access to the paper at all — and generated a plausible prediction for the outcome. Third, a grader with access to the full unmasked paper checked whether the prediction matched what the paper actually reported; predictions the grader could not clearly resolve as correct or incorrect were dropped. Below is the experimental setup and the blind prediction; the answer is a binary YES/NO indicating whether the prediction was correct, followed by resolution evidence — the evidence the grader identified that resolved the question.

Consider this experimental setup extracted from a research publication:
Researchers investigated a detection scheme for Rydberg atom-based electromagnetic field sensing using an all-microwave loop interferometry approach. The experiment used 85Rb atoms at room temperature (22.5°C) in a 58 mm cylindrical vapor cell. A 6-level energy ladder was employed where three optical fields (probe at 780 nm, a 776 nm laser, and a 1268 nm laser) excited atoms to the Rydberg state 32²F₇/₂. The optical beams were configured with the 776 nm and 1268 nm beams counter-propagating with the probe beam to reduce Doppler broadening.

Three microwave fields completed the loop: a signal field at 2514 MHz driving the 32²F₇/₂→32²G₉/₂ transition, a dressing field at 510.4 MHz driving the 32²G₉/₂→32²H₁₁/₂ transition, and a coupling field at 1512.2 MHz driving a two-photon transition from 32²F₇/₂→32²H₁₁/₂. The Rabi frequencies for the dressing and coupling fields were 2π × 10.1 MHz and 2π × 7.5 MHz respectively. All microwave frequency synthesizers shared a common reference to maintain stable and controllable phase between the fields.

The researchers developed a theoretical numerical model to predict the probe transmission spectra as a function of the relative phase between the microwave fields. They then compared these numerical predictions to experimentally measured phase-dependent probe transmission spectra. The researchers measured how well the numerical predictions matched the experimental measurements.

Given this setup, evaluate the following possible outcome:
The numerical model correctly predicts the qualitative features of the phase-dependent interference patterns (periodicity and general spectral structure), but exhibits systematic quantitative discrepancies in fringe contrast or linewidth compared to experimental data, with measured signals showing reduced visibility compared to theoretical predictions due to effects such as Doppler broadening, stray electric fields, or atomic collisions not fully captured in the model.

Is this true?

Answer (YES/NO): NO